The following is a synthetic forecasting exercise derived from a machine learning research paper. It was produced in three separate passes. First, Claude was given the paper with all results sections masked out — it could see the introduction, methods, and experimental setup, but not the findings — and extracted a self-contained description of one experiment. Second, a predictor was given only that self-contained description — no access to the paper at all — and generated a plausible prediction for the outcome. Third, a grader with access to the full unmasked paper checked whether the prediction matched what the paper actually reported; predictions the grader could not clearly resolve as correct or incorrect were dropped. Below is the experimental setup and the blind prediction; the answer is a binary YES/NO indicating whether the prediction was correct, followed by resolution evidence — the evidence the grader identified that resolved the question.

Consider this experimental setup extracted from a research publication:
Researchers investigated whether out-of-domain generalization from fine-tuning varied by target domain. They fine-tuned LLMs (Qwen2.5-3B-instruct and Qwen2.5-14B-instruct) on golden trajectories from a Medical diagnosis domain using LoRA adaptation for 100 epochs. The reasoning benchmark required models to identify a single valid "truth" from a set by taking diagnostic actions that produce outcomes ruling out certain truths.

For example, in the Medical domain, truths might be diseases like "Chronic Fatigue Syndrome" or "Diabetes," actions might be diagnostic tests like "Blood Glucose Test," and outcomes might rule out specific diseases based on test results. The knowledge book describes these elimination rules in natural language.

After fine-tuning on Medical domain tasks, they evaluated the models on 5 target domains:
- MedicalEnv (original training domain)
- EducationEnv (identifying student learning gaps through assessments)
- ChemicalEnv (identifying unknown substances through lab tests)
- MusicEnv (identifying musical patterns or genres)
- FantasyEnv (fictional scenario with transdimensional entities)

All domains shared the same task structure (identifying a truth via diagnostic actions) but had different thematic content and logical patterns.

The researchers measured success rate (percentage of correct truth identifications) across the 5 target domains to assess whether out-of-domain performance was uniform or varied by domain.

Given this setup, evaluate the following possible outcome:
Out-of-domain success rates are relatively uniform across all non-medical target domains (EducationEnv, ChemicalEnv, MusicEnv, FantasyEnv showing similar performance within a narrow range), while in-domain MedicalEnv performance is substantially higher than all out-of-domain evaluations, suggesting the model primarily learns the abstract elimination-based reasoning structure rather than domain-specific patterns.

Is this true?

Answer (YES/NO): NO